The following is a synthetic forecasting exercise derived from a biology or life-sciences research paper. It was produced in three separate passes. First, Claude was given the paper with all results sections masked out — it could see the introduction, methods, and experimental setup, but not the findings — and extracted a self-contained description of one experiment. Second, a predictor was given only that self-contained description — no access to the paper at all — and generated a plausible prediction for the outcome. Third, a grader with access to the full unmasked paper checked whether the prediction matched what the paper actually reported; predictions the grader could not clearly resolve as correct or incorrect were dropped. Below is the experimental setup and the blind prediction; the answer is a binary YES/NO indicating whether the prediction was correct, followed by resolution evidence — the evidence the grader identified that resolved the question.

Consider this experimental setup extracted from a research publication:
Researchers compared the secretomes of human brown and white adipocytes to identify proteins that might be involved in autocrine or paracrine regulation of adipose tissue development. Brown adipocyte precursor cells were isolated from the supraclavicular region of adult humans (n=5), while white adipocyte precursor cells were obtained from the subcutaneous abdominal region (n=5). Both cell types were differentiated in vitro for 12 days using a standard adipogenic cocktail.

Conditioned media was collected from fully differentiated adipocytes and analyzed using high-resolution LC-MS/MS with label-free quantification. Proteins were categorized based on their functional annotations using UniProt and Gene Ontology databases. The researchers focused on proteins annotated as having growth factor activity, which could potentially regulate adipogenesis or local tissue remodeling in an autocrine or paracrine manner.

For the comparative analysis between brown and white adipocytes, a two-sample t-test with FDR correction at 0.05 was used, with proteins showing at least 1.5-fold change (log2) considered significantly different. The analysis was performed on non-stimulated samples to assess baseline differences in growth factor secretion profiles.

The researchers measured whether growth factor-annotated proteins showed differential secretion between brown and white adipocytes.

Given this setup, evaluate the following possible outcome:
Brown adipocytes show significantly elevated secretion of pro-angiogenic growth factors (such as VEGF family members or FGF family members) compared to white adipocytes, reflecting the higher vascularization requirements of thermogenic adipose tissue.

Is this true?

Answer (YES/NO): YES